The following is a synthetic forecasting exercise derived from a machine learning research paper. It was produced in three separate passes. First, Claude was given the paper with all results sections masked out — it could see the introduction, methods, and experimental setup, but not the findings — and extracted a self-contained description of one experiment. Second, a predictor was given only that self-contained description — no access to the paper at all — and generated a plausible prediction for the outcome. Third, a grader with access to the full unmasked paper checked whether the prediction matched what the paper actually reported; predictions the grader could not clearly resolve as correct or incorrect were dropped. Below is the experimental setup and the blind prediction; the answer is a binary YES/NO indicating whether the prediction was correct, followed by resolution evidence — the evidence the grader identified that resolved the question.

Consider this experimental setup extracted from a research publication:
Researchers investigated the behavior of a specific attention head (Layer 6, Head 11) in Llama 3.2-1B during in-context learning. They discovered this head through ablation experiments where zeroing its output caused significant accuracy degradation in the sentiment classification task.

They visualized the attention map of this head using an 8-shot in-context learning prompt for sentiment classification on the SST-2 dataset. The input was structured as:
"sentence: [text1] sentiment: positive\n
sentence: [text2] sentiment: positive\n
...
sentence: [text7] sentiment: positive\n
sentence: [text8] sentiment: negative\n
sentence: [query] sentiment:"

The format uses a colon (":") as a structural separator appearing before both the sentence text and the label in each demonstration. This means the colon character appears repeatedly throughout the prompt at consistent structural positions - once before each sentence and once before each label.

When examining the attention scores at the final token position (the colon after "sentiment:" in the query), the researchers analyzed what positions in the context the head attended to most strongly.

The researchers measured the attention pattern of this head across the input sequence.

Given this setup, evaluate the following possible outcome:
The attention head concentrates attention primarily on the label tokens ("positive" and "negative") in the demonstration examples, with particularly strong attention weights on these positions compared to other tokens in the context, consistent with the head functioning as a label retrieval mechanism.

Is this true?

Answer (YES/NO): NO